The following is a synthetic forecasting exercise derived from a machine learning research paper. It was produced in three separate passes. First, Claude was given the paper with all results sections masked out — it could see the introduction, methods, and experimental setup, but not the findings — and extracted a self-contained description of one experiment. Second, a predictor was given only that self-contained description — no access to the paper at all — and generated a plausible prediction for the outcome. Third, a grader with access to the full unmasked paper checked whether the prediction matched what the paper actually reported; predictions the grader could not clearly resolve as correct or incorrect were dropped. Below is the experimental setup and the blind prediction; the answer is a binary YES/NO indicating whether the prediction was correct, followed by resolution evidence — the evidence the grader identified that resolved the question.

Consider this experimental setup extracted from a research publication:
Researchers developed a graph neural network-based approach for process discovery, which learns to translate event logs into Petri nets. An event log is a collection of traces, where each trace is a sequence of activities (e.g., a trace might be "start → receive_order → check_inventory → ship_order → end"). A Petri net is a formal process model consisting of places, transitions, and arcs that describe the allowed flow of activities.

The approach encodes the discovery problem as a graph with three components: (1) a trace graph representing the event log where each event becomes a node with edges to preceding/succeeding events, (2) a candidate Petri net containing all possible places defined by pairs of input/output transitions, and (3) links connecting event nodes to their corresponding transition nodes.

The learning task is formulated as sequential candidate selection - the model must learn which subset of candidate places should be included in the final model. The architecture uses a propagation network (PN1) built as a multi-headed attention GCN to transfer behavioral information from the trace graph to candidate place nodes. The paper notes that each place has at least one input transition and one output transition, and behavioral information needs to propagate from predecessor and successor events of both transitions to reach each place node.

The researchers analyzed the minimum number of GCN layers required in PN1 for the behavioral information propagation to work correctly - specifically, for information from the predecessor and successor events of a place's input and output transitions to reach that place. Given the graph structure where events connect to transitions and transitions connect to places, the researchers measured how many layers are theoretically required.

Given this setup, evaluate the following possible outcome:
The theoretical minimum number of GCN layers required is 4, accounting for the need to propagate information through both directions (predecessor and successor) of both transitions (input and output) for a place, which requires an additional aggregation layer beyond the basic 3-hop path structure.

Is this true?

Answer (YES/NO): NO